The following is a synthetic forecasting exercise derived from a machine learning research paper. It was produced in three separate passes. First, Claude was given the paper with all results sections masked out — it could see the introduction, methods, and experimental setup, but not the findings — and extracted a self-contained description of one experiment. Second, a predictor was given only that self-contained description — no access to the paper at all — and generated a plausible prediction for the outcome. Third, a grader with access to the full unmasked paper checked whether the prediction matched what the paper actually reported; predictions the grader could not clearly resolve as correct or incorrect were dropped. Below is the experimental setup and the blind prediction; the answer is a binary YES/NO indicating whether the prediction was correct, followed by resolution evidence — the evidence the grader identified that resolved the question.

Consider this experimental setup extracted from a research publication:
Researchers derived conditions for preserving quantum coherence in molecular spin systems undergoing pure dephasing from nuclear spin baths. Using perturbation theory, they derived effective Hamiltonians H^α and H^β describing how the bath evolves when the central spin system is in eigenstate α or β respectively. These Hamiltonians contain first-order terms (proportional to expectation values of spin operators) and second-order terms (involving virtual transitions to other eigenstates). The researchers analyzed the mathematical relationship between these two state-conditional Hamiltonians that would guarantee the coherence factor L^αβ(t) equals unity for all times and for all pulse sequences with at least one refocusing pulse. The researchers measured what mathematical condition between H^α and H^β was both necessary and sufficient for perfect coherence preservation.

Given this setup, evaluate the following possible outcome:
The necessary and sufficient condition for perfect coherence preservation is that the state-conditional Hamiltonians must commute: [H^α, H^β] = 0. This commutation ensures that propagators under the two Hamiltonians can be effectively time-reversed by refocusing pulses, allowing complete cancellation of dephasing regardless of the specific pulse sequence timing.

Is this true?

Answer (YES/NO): YES